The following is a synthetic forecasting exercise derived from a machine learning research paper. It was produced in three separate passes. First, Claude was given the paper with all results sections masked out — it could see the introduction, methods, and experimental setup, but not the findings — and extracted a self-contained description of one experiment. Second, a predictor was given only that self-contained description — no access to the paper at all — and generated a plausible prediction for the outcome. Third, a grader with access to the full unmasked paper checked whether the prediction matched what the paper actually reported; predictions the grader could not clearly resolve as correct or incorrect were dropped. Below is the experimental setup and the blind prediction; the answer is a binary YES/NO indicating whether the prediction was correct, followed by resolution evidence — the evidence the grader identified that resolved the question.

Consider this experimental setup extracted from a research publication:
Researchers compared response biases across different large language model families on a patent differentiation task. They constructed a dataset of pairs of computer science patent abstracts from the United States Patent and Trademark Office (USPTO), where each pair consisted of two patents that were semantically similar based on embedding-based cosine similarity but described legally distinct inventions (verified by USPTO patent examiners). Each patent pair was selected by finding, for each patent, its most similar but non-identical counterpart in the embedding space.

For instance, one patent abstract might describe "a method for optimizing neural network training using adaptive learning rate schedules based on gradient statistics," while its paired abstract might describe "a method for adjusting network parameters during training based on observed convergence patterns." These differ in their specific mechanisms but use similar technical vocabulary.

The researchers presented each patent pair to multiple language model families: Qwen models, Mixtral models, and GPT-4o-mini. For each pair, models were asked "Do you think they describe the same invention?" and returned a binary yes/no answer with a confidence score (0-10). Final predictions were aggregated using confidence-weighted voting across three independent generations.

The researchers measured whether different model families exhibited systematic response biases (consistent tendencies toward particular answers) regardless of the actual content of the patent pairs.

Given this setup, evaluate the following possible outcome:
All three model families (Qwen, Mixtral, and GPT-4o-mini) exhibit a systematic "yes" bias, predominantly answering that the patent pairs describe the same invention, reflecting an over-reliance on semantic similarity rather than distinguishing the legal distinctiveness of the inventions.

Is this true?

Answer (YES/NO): NO